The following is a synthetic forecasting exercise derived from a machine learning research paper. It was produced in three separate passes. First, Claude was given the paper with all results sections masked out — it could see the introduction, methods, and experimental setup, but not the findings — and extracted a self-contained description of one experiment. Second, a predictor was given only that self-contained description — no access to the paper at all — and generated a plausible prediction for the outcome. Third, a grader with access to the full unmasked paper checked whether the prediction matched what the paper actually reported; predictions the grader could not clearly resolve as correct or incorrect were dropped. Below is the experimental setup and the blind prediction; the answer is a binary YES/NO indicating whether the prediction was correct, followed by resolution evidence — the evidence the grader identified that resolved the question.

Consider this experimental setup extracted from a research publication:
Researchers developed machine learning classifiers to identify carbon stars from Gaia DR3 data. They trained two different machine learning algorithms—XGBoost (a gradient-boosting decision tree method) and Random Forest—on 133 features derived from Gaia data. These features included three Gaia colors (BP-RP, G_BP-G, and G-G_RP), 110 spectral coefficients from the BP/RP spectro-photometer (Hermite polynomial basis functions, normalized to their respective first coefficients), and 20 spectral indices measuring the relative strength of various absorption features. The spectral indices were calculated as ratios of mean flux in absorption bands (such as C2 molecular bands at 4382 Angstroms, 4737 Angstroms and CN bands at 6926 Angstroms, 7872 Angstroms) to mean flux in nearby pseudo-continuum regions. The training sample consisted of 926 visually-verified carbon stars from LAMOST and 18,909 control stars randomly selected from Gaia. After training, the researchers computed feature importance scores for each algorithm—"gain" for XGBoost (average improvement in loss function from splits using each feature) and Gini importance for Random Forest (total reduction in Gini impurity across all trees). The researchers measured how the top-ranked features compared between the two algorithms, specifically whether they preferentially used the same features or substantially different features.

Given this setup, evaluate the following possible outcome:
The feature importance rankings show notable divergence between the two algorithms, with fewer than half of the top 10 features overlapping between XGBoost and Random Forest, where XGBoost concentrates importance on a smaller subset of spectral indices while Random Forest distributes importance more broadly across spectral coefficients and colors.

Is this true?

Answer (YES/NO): NO